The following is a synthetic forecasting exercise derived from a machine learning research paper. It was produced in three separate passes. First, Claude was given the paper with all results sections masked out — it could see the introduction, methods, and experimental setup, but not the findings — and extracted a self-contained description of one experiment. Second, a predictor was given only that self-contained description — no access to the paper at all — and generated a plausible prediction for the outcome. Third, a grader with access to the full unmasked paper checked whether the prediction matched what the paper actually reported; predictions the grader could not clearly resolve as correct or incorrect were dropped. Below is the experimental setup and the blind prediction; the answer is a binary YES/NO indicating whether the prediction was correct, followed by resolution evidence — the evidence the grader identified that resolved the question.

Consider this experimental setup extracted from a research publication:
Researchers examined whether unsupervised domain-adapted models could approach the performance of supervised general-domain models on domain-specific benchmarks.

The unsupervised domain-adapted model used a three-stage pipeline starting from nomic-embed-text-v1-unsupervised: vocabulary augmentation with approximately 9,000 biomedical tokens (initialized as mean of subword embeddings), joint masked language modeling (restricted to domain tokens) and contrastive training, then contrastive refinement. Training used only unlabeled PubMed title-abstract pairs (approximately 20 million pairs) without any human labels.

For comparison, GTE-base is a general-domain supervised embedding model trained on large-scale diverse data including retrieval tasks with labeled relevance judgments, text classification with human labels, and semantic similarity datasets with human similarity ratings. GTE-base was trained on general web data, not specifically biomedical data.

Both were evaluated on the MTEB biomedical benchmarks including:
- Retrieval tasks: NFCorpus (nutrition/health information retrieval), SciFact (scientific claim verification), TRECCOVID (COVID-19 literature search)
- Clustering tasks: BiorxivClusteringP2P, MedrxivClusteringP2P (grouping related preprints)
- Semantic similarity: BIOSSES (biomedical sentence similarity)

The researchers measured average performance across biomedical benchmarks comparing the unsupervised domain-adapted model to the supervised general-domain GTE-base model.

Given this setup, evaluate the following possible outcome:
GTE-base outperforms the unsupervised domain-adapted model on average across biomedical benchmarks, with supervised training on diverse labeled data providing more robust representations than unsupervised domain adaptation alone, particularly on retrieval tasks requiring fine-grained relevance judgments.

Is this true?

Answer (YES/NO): YES